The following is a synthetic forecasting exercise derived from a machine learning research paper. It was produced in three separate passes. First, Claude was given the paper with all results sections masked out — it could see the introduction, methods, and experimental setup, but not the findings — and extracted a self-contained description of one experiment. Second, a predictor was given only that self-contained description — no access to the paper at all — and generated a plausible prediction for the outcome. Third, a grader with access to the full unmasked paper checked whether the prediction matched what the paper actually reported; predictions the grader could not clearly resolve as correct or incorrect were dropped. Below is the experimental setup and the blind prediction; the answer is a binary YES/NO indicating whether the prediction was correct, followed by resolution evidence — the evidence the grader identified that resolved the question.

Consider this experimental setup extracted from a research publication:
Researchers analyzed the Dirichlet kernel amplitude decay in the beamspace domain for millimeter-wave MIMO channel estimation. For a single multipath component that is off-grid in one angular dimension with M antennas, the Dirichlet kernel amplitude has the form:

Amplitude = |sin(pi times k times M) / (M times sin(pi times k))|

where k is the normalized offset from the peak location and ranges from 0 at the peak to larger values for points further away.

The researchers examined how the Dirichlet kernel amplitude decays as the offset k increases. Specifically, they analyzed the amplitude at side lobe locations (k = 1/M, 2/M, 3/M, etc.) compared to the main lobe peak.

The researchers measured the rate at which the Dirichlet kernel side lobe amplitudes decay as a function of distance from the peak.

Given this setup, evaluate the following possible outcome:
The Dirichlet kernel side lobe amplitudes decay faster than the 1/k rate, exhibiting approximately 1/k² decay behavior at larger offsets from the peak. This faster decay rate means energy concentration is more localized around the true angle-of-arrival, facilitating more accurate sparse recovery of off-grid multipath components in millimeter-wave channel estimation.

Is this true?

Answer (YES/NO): NO